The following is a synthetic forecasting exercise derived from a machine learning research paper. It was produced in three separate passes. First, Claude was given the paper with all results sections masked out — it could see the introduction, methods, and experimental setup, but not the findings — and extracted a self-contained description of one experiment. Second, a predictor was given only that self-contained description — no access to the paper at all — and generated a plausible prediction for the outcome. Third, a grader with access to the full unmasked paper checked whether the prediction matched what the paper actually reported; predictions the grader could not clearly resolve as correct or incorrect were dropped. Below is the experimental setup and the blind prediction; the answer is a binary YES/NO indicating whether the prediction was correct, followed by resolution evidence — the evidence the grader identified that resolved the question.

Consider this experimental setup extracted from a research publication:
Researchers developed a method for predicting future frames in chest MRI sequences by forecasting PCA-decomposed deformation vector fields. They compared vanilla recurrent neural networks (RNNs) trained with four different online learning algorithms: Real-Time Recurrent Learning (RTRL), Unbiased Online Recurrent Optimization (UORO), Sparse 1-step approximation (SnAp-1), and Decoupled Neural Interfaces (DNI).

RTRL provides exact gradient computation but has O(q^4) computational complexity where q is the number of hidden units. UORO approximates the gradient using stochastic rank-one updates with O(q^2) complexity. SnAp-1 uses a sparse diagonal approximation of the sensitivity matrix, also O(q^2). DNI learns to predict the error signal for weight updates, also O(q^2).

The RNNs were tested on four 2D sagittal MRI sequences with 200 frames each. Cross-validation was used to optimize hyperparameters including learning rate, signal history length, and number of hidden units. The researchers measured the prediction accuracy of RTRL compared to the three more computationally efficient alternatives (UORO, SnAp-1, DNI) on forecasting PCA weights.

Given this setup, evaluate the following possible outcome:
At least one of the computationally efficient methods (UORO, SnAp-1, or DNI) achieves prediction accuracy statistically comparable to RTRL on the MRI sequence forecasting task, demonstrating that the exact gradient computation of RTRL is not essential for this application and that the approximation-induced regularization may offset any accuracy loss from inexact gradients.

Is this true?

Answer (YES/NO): YES